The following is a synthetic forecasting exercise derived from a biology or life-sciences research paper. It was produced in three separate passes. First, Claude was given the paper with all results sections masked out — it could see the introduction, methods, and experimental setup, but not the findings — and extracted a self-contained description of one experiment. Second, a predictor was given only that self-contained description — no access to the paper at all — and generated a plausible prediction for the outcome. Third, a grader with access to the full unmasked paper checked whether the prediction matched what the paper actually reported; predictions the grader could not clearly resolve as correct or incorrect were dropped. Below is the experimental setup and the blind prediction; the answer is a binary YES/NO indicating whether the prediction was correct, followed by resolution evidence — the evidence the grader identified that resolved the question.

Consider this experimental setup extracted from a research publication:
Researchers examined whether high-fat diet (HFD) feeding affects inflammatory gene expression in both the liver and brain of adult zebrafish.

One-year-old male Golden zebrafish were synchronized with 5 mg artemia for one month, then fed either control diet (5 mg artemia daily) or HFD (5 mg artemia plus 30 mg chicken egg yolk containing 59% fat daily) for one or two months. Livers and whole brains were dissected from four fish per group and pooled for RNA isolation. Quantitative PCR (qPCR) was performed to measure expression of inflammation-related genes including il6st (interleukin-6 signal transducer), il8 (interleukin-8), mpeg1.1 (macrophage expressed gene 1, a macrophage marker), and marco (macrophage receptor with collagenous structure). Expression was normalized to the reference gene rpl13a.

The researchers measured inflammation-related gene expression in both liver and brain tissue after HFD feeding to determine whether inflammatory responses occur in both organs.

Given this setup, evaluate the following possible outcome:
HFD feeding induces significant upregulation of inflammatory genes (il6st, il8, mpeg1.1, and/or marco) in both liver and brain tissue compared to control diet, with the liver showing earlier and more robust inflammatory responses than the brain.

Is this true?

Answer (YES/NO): YES